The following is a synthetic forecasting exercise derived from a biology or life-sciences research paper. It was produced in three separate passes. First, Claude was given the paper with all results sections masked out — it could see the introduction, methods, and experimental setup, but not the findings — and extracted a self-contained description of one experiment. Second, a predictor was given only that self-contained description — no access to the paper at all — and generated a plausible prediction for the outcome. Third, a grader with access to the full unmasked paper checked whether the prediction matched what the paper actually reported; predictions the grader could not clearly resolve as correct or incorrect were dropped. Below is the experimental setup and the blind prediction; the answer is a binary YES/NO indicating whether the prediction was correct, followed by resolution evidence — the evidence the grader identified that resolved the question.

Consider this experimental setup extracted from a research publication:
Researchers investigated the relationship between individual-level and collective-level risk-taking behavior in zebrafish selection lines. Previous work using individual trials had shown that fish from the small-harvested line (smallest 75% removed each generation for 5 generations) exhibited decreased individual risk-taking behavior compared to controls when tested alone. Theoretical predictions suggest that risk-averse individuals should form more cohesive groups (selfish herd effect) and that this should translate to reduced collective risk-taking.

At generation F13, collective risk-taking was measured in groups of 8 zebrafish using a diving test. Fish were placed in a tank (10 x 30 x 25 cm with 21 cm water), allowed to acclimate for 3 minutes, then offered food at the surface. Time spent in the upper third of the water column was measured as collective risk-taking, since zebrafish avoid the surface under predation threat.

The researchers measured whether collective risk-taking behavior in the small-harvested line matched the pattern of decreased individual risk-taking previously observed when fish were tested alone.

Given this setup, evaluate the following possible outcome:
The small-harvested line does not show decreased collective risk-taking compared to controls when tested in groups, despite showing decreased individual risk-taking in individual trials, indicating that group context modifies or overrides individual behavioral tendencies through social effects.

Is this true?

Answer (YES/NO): YES